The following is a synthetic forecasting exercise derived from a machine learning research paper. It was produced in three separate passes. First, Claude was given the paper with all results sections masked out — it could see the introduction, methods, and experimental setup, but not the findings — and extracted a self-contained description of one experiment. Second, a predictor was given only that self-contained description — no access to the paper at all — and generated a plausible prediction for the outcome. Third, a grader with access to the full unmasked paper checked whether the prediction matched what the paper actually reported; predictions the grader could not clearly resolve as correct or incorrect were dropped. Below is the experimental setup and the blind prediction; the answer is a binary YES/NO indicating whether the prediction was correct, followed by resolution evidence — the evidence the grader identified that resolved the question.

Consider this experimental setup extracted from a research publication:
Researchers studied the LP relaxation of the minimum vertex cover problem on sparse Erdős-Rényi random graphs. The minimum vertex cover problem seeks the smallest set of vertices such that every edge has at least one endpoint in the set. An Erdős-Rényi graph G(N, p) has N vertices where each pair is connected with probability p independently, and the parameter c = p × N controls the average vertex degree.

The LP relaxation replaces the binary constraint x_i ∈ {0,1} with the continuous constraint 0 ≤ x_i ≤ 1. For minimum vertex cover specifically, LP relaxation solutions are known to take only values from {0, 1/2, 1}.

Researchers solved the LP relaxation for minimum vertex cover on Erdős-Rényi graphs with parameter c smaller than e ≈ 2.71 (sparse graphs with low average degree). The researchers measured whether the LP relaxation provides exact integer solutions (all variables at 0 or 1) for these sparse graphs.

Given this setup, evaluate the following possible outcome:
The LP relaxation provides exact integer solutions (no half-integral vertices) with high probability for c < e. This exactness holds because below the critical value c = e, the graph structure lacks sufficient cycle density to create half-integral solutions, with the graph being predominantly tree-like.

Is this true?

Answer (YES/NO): YES